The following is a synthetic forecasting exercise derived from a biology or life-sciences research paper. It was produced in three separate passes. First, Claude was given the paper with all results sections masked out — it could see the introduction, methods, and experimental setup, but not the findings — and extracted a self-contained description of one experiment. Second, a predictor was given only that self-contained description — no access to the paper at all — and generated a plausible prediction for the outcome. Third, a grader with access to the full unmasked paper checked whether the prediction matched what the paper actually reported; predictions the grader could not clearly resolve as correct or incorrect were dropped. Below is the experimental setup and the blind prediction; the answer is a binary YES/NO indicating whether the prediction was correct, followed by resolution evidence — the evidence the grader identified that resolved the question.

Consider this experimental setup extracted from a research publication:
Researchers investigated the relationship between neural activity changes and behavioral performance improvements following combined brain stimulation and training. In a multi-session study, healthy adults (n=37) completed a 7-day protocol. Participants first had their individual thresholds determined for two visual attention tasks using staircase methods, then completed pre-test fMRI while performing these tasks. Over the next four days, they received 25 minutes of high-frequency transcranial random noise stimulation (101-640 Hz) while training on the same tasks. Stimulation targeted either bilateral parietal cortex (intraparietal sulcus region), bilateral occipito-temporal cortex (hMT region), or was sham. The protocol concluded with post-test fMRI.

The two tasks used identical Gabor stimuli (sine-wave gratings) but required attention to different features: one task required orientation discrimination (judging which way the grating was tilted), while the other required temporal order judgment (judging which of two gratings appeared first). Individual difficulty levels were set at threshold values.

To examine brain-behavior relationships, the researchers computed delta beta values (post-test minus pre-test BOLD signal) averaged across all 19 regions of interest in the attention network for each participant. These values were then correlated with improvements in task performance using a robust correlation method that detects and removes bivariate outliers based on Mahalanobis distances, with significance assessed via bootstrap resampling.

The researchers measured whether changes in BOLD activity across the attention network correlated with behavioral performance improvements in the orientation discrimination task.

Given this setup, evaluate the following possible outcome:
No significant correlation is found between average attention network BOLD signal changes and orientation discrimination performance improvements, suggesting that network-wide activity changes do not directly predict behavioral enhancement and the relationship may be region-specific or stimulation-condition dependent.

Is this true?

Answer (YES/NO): NO